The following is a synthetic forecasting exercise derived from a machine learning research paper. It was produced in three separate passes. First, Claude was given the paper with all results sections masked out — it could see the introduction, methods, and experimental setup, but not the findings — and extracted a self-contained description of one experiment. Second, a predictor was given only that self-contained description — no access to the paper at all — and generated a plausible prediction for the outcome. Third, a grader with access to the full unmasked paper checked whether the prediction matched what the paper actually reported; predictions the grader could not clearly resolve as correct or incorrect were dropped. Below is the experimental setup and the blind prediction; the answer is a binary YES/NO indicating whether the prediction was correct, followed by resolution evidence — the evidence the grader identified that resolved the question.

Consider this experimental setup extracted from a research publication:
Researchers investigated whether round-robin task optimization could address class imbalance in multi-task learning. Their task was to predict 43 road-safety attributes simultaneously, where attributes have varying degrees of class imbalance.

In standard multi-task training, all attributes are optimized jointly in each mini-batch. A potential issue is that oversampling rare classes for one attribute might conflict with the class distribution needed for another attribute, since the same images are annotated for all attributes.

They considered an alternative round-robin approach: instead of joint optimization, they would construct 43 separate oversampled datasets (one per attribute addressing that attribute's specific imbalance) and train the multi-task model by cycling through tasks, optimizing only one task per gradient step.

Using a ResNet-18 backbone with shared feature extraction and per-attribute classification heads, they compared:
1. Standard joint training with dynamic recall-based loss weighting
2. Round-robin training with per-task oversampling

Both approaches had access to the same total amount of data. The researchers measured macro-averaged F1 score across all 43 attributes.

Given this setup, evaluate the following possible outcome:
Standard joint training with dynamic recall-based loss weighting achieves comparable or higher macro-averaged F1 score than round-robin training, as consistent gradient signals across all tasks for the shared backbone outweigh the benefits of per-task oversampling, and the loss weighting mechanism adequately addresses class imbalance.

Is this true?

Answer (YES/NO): YES